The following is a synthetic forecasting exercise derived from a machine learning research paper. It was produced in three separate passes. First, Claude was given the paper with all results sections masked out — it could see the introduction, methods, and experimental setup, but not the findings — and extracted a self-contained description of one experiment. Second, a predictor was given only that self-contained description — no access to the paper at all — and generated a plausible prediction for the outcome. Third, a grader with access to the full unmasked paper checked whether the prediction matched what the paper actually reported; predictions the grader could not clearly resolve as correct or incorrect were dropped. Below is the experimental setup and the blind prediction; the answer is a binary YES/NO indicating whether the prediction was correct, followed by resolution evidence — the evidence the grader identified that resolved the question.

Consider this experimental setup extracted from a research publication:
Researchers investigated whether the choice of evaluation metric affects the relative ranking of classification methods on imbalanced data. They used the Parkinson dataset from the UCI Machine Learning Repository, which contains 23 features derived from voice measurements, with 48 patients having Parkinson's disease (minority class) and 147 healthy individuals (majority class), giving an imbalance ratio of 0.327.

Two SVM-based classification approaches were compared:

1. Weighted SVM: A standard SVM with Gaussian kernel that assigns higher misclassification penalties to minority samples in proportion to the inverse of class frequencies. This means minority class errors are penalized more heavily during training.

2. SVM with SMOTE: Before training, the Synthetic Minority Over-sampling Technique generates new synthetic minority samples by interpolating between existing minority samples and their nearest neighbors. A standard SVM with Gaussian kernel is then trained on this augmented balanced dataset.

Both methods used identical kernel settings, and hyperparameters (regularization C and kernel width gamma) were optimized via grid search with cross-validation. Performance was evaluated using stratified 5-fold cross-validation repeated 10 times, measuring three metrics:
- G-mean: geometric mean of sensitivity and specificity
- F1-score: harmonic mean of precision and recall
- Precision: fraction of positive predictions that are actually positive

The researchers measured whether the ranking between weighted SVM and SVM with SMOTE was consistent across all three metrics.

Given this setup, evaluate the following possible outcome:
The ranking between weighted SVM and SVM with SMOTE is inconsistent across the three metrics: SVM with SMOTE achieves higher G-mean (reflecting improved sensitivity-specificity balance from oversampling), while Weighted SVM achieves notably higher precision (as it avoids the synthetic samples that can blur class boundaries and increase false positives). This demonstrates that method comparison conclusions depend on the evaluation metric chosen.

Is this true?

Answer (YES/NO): NO